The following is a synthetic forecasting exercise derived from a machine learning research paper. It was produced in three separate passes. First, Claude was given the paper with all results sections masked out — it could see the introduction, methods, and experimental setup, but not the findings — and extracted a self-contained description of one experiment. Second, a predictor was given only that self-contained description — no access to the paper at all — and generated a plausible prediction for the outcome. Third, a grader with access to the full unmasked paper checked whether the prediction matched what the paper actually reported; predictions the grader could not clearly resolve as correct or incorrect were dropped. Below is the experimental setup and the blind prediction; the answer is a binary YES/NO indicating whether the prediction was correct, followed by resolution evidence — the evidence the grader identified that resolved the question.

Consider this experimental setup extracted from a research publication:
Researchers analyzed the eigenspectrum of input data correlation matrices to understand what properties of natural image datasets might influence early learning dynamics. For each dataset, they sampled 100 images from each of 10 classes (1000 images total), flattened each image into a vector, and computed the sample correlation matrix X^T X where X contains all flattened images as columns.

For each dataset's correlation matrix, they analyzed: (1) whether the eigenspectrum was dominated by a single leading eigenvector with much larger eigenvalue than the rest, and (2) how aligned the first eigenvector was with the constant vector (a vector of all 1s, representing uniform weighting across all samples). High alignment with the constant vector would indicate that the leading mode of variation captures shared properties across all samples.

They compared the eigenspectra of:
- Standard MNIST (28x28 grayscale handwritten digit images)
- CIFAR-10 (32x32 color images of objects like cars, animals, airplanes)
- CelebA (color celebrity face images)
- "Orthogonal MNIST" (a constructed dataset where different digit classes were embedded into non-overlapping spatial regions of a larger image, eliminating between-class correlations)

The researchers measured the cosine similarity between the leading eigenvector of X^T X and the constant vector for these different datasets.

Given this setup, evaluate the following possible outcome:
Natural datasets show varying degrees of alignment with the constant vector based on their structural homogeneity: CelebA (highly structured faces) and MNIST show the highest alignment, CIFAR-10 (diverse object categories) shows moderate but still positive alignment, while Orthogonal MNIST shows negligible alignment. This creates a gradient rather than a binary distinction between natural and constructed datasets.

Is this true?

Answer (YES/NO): NO